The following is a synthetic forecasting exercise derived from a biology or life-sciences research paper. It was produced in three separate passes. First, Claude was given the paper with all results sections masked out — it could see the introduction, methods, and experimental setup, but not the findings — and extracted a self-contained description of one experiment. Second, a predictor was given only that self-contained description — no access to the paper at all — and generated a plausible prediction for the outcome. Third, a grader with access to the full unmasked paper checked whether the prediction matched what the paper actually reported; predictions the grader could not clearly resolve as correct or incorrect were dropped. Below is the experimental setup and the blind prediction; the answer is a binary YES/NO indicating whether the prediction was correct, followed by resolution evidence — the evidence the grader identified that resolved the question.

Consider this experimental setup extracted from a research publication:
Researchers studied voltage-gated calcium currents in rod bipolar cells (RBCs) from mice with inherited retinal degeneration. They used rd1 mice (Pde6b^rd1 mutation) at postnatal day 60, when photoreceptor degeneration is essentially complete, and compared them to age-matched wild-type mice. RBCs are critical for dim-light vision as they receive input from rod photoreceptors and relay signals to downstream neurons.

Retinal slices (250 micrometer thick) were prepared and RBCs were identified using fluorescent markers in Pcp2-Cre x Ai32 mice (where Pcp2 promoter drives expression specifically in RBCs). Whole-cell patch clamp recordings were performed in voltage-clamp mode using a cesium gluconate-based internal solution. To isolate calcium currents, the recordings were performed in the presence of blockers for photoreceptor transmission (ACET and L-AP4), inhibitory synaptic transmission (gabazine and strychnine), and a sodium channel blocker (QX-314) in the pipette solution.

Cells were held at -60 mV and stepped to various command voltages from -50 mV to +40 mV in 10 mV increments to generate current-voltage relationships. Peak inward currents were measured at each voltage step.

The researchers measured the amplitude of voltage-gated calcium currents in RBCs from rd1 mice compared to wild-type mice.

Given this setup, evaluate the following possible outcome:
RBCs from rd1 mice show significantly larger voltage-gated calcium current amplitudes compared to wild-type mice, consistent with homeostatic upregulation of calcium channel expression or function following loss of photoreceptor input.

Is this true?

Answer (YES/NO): NO